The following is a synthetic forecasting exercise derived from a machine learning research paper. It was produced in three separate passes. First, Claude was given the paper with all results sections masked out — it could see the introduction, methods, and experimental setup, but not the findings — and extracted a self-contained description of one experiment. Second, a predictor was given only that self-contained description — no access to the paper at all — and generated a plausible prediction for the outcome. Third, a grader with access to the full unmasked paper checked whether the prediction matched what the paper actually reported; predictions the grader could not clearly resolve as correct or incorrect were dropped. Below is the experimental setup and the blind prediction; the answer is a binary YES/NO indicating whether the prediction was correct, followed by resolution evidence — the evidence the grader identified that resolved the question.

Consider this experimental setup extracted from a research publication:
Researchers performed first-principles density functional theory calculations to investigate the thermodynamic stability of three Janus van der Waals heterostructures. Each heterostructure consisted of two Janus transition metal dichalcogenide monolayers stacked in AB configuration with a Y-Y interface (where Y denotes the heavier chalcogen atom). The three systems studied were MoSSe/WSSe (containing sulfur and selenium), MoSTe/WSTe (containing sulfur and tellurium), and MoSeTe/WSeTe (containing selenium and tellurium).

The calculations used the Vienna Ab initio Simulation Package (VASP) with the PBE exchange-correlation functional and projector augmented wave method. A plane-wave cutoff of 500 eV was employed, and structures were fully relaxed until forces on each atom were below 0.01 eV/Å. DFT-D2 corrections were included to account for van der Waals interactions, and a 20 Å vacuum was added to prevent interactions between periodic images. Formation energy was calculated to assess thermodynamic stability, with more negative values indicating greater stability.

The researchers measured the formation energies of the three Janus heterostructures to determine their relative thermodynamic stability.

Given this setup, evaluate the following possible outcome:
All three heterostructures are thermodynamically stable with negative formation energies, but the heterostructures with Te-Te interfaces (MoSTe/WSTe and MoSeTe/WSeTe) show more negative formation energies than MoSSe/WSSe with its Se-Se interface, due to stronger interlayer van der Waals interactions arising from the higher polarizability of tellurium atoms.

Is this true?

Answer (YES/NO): YES